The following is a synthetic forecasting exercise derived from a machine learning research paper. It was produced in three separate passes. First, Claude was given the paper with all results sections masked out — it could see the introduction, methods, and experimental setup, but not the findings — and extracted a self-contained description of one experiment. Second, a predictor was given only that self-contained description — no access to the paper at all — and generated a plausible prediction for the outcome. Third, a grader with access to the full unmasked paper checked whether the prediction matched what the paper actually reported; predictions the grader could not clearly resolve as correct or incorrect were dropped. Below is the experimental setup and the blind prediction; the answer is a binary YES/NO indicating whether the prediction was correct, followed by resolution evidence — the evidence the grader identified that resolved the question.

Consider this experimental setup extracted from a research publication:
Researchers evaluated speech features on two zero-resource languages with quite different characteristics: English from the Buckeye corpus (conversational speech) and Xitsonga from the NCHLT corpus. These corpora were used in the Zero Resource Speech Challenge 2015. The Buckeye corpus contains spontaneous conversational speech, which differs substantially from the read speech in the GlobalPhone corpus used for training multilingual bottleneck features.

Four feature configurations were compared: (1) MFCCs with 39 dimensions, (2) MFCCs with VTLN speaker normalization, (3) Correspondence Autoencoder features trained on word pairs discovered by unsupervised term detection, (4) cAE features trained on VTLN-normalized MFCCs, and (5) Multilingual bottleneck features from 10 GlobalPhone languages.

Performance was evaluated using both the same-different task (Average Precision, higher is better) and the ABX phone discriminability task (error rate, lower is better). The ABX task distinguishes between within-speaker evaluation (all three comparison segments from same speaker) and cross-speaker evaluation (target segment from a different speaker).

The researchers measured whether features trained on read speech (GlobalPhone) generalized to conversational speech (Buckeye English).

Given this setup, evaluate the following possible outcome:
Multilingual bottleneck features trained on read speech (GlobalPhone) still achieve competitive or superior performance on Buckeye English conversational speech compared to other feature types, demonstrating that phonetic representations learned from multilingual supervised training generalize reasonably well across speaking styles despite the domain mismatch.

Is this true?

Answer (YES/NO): YES